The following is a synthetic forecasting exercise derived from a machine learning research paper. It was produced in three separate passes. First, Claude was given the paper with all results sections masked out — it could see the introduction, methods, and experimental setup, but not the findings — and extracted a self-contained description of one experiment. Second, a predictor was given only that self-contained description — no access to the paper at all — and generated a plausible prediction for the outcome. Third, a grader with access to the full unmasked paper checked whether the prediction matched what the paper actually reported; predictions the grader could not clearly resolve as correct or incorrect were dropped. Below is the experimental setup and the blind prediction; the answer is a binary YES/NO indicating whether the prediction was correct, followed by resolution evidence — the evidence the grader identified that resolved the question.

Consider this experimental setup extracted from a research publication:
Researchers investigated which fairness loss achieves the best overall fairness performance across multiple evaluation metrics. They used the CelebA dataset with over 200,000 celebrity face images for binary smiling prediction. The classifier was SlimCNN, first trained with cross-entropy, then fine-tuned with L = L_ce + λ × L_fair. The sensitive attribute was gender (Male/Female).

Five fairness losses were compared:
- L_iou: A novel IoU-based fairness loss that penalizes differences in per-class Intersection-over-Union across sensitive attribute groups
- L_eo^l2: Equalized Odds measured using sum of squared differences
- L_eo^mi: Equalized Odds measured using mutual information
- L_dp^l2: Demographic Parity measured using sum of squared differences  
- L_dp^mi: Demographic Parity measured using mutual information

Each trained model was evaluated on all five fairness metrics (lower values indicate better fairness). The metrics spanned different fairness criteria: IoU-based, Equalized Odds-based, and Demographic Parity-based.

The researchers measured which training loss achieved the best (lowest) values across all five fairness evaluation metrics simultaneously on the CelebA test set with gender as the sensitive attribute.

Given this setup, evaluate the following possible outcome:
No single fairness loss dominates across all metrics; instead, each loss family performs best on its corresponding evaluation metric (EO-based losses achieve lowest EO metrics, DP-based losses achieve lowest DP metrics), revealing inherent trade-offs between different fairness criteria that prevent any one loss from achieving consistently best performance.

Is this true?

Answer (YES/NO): NO